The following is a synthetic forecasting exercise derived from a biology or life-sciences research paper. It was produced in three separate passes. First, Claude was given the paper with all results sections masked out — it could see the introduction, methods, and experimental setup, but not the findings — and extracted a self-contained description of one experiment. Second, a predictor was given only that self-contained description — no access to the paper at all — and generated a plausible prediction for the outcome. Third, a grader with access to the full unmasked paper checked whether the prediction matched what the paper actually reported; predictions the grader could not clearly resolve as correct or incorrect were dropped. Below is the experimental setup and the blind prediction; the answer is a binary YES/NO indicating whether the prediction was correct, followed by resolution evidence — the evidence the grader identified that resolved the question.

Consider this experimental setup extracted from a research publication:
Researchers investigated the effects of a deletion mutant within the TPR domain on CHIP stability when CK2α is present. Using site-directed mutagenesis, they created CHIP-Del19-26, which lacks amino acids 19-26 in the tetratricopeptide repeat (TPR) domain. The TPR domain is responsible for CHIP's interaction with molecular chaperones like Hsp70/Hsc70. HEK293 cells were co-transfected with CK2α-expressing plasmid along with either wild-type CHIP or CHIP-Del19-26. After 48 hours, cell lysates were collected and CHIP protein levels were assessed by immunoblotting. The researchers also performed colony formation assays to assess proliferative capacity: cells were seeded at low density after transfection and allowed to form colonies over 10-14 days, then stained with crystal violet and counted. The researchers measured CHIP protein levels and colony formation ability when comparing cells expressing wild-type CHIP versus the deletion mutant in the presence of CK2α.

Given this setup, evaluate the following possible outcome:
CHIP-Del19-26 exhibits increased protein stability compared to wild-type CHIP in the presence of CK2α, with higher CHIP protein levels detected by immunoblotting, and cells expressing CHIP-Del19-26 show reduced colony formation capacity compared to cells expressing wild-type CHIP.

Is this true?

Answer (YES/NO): NO